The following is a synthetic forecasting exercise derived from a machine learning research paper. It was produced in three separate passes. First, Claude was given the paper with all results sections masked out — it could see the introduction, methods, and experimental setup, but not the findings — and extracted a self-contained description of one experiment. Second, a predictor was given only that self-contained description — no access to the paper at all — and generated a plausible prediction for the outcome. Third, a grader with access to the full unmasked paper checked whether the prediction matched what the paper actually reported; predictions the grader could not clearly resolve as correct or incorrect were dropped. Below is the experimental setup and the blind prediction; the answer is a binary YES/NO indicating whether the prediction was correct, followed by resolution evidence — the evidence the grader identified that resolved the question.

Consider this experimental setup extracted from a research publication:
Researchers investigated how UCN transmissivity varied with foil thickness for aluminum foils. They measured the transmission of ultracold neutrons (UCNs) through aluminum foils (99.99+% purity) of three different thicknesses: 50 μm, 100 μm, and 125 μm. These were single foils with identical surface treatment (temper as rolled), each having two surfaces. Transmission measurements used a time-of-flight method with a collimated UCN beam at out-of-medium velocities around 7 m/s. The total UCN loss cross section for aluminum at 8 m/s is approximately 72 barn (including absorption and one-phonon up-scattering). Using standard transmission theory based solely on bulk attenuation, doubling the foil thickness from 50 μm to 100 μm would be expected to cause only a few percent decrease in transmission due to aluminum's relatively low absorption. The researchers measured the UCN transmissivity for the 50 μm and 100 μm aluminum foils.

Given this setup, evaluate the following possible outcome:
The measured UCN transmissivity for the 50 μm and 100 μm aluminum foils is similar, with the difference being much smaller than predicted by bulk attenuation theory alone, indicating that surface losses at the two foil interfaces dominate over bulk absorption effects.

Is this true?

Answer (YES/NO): NO